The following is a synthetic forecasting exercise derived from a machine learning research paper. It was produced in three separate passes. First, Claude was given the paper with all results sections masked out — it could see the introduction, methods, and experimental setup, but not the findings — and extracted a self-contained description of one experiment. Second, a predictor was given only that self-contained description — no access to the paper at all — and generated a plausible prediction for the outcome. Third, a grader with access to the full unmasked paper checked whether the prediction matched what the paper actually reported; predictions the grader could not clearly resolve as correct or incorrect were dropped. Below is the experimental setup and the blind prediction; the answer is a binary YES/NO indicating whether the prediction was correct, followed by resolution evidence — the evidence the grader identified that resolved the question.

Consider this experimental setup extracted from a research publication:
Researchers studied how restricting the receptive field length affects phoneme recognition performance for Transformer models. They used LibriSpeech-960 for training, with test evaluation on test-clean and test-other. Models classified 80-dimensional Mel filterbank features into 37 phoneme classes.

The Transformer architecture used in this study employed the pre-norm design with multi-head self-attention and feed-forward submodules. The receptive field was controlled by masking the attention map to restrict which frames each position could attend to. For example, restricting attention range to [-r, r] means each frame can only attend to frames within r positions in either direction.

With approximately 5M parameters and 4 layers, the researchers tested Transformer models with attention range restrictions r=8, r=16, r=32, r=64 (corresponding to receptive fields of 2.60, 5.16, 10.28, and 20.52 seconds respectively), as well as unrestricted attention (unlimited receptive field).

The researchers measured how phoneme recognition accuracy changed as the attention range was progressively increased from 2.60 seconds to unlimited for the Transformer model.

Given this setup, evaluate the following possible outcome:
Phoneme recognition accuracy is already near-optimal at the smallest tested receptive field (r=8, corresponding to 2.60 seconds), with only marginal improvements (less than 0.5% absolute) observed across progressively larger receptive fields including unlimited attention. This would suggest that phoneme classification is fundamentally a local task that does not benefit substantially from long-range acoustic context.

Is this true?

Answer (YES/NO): NO